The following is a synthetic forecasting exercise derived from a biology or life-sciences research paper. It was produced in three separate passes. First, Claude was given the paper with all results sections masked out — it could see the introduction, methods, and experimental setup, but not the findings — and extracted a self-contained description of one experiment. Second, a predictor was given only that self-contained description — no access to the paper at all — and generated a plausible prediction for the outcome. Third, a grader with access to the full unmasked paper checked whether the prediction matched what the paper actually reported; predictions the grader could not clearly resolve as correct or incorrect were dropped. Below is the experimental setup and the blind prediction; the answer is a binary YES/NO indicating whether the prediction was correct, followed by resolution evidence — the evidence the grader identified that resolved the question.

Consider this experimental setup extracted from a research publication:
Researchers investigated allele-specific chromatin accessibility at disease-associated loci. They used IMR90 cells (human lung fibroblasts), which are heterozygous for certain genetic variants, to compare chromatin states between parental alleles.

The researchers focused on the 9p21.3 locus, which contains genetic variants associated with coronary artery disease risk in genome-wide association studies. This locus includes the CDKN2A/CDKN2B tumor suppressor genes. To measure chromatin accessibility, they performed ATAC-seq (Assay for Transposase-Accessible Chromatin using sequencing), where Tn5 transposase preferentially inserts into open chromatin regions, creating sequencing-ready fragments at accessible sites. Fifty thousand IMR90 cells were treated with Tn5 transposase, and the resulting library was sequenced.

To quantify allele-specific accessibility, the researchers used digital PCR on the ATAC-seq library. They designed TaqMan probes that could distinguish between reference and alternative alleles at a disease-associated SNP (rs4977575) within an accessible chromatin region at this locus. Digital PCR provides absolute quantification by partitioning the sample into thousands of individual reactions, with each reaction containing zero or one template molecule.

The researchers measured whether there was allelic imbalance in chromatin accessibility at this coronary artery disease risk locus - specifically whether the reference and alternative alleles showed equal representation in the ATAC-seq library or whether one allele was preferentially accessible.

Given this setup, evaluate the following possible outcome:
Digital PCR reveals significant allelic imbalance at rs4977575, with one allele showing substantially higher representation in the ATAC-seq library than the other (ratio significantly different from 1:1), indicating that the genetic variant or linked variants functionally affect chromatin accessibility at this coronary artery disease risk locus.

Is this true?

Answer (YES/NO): YES